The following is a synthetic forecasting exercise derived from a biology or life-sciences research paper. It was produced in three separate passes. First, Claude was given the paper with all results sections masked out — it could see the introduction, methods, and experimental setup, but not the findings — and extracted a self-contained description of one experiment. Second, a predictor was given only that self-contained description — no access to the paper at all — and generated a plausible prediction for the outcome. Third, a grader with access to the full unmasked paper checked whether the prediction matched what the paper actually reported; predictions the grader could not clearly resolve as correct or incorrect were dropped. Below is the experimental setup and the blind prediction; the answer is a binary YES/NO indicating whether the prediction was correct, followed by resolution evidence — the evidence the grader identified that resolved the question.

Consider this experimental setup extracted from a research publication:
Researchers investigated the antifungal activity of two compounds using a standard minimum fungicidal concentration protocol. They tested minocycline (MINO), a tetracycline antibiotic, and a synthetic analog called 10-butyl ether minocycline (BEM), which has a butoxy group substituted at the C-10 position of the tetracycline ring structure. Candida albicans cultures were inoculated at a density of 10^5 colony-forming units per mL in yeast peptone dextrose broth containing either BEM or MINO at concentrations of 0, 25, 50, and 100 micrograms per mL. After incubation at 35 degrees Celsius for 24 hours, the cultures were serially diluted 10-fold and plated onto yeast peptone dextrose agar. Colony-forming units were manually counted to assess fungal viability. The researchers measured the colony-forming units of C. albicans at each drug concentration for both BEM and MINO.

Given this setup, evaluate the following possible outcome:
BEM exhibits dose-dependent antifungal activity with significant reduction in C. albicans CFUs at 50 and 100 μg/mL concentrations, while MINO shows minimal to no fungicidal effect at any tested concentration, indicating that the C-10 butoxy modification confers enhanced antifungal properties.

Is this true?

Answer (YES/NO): NO